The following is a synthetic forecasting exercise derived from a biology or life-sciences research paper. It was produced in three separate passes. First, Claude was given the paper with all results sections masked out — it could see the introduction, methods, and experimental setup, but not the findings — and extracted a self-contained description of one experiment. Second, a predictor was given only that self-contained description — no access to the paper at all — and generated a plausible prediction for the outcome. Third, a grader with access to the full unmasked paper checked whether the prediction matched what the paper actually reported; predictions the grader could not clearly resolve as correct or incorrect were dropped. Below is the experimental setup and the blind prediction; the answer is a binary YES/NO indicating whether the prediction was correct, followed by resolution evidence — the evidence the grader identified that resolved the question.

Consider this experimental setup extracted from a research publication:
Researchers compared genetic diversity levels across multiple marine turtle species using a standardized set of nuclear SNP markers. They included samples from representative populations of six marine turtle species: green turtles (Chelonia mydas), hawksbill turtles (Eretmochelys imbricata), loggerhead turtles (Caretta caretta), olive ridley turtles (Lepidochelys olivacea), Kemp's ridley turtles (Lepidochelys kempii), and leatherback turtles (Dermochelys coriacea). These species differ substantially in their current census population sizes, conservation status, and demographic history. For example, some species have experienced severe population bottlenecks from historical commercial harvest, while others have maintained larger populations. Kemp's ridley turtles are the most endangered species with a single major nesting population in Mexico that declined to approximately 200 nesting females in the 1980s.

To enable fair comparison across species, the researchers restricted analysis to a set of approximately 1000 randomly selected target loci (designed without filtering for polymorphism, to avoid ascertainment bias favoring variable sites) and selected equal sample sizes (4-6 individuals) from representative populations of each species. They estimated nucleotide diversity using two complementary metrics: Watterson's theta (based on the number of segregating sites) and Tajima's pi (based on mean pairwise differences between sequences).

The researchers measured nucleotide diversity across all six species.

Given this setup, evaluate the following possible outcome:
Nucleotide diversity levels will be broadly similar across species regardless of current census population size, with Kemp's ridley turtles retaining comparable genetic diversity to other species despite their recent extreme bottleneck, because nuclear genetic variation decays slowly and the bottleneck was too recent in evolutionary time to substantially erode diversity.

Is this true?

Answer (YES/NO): NO